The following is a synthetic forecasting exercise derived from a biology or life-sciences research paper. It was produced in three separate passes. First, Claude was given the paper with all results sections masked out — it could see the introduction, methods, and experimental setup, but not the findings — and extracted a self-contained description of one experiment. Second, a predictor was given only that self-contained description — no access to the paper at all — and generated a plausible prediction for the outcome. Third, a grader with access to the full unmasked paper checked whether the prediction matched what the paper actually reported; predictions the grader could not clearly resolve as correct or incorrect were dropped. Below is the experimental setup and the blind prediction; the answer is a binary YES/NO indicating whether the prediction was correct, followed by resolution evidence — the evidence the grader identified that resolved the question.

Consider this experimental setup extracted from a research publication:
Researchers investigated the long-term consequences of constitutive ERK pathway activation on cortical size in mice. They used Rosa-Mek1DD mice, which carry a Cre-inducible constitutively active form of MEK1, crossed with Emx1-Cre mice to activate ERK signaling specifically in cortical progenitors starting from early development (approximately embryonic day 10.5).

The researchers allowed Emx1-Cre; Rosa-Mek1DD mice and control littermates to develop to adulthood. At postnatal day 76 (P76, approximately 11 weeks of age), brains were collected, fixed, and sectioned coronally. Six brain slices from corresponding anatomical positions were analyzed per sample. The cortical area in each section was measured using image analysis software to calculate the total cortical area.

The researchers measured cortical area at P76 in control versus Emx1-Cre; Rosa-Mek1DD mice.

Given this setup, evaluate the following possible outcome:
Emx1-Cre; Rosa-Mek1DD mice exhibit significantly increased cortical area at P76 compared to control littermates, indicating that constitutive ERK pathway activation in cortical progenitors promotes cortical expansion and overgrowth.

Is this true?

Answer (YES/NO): YES